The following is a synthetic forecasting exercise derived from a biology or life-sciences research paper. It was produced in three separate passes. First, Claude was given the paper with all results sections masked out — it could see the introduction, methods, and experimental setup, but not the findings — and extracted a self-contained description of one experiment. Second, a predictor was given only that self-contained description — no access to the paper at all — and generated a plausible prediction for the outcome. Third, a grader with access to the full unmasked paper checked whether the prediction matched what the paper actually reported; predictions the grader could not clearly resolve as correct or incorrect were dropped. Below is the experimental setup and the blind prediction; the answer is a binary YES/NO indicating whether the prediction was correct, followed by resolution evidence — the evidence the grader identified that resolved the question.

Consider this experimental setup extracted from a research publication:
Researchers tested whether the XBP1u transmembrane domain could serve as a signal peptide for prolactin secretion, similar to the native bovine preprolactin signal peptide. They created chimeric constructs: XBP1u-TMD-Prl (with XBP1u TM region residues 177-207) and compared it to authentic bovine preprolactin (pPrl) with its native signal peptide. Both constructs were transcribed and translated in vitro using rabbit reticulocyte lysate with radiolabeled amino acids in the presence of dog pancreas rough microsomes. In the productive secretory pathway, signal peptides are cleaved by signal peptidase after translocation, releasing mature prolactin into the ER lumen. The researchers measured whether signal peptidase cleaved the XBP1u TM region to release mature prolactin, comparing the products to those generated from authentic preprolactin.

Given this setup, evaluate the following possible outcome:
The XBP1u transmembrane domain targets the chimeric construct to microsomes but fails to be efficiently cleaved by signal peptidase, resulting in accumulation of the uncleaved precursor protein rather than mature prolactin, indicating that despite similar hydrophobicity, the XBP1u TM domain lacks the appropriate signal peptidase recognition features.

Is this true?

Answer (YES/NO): NO